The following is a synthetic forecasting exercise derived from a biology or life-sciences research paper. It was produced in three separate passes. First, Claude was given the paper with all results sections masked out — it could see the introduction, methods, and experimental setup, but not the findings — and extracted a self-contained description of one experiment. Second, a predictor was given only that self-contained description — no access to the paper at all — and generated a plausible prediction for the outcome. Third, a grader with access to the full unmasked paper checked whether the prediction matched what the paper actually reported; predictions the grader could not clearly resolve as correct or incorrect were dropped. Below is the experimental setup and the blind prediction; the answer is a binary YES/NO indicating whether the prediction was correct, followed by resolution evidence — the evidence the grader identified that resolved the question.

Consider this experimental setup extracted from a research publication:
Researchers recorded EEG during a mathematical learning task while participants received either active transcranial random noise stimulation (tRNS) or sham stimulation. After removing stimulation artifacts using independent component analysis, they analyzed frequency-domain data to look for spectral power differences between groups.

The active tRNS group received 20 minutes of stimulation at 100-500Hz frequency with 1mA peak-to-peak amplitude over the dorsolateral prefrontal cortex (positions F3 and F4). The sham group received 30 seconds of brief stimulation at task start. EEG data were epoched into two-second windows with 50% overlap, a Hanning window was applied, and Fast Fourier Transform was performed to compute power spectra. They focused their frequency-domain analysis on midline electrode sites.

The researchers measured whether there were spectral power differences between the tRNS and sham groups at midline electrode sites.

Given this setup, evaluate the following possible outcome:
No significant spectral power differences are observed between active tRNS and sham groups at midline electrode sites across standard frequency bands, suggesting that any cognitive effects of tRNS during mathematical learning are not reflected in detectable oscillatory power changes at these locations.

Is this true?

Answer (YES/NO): YES